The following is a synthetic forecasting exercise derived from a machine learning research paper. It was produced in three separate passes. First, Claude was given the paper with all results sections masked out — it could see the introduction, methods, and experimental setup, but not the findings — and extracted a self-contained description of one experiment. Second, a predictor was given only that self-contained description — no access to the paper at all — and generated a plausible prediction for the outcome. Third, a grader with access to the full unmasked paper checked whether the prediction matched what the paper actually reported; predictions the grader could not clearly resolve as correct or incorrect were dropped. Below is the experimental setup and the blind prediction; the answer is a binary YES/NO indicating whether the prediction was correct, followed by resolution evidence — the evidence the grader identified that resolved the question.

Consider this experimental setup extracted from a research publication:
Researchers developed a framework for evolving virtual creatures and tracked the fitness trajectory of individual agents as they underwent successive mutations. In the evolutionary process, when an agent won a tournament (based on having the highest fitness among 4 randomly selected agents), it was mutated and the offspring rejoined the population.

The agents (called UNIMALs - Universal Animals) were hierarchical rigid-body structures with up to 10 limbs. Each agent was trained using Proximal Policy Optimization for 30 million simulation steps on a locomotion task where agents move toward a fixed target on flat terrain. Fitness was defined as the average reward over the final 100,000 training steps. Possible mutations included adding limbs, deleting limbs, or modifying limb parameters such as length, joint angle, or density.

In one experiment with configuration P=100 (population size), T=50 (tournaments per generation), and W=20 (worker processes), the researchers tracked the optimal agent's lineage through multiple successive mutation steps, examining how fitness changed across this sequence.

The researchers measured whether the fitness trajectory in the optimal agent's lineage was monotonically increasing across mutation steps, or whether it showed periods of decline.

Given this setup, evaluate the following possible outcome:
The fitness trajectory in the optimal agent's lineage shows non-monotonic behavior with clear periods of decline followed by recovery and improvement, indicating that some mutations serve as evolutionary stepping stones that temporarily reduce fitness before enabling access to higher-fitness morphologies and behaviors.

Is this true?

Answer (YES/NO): NO